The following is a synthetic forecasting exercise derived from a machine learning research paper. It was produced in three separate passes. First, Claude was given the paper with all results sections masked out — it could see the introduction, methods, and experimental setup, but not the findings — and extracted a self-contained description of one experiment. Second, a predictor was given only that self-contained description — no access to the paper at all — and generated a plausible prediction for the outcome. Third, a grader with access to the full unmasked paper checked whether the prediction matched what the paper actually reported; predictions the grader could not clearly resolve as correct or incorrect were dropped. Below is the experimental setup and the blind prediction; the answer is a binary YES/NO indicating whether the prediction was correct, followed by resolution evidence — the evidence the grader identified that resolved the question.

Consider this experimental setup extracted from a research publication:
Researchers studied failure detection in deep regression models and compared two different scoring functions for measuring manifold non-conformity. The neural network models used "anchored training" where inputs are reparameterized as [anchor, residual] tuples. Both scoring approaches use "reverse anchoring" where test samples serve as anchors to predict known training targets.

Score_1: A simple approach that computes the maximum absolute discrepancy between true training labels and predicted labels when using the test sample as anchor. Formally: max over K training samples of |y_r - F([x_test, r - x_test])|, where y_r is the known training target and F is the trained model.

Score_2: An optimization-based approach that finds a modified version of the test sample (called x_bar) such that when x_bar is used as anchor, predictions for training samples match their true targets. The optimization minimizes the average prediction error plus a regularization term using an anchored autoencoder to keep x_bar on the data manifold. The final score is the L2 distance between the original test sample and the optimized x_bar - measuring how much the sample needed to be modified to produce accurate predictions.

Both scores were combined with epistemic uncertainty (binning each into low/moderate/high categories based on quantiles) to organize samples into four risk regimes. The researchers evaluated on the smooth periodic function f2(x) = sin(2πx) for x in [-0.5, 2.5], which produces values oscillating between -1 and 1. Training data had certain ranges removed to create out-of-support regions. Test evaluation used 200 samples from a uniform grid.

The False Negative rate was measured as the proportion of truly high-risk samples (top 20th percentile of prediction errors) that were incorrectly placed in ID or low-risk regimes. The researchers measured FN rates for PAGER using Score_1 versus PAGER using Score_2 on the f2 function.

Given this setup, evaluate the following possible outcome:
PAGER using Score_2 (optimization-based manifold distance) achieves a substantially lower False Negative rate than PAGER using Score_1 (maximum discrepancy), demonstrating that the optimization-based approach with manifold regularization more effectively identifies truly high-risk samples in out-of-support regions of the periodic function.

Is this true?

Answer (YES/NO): NO